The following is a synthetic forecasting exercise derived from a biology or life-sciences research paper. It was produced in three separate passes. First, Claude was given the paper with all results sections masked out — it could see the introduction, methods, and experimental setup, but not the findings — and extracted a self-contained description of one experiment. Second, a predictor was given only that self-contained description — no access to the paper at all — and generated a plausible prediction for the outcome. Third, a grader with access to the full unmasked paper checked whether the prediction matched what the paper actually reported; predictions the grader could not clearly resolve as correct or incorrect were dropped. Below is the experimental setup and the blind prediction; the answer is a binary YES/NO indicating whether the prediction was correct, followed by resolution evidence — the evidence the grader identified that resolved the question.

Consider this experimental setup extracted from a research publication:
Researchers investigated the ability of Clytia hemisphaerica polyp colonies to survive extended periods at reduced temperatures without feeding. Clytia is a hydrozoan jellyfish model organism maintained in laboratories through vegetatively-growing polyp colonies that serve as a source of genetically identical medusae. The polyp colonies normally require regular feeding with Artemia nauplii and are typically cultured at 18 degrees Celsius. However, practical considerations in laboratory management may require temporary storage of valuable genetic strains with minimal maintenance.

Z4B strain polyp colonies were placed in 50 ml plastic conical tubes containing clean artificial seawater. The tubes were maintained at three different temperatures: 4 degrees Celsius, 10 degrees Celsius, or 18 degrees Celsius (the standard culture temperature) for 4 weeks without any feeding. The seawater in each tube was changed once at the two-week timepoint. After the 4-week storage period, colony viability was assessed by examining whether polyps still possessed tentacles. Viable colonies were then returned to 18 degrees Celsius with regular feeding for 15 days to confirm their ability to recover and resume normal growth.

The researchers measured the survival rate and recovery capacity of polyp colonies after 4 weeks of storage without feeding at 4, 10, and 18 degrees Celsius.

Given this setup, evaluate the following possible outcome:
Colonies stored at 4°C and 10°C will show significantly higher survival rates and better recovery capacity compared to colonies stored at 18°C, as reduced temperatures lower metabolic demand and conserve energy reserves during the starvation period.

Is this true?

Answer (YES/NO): NO